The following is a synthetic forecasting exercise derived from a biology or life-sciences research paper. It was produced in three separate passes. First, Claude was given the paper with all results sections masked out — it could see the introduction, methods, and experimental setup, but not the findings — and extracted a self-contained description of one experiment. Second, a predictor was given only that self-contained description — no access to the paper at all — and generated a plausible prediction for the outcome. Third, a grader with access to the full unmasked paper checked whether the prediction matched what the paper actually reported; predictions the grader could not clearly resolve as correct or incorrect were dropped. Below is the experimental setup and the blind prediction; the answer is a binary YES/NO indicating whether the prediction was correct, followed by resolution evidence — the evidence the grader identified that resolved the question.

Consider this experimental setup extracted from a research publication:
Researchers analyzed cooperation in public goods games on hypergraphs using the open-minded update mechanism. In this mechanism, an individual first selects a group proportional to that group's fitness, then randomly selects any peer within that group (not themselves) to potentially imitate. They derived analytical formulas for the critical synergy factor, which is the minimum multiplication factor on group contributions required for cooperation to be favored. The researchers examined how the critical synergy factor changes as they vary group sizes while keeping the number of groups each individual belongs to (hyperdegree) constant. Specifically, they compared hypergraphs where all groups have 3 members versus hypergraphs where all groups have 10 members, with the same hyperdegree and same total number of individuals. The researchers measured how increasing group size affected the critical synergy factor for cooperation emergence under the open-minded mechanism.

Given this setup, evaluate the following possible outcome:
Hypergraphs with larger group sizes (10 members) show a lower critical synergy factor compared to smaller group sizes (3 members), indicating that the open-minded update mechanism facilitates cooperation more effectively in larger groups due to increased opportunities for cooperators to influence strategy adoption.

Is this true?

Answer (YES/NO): YES